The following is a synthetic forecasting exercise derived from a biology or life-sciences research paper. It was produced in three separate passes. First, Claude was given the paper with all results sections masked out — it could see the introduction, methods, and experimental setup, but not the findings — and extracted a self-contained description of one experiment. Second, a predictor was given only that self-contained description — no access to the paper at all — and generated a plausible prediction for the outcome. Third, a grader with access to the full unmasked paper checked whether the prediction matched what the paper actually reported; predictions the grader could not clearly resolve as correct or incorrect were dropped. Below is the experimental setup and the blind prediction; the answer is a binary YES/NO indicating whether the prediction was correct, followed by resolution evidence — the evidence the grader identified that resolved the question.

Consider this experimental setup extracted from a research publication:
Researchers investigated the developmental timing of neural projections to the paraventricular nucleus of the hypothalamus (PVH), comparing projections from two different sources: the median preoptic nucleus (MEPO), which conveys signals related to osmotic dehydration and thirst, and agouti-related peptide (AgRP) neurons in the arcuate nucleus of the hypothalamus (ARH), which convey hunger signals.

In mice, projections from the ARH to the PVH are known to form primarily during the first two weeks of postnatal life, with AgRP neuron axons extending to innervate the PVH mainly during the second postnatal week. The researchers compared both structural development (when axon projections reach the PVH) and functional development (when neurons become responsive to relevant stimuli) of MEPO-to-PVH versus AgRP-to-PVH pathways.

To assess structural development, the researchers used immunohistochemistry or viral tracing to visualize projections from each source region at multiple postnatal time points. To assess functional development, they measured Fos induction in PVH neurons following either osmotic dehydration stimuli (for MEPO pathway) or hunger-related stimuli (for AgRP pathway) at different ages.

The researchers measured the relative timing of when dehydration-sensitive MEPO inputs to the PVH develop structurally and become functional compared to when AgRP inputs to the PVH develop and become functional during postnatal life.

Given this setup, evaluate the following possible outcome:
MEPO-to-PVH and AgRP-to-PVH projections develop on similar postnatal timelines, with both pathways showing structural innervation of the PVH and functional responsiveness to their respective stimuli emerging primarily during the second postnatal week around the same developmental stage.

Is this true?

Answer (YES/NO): NO